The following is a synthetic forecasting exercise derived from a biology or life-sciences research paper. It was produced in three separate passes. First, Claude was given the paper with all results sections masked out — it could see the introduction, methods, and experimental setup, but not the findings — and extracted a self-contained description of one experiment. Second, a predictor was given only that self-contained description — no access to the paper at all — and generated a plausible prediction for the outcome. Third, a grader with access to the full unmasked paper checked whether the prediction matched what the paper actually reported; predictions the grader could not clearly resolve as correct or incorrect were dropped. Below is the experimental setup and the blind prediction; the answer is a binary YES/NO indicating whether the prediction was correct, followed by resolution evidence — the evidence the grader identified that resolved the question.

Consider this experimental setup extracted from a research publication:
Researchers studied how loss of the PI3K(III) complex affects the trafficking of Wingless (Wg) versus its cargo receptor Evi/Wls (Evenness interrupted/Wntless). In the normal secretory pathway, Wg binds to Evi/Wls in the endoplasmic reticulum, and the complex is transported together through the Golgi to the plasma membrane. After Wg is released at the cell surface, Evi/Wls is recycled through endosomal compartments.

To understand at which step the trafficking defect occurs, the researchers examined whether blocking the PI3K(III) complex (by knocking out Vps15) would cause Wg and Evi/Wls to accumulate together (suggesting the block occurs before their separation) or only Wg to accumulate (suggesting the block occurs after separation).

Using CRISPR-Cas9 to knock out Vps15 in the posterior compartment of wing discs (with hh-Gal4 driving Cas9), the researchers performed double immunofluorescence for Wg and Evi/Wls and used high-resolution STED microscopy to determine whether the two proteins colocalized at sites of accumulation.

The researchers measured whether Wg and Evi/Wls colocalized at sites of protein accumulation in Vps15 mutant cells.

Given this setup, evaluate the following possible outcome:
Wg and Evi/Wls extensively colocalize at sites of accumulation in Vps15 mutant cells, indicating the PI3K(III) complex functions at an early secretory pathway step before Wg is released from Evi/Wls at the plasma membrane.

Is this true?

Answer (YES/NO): NO